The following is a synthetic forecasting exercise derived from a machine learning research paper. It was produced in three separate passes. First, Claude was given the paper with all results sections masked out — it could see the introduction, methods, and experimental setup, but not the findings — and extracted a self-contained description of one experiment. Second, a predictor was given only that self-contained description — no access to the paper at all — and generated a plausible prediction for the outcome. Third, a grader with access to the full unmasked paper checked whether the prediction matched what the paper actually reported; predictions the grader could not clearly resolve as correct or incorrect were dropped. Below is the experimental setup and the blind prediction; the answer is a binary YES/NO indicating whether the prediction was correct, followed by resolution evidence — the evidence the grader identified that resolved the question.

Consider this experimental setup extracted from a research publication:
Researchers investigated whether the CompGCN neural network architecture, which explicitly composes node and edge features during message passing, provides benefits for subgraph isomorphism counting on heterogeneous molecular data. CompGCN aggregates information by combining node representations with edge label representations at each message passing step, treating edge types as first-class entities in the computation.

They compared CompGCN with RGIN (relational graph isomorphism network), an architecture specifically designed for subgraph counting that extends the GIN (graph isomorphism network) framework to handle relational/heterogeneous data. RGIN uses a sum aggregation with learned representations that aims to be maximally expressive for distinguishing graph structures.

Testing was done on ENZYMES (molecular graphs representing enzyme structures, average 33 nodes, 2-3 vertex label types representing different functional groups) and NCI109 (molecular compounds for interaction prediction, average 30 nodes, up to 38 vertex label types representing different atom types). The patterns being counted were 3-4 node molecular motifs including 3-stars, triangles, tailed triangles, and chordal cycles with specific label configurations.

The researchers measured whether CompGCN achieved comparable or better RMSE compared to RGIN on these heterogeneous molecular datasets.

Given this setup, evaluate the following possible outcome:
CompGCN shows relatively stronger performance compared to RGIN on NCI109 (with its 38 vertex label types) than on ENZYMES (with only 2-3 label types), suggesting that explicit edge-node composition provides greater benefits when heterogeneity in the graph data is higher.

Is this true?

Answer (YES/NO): NO